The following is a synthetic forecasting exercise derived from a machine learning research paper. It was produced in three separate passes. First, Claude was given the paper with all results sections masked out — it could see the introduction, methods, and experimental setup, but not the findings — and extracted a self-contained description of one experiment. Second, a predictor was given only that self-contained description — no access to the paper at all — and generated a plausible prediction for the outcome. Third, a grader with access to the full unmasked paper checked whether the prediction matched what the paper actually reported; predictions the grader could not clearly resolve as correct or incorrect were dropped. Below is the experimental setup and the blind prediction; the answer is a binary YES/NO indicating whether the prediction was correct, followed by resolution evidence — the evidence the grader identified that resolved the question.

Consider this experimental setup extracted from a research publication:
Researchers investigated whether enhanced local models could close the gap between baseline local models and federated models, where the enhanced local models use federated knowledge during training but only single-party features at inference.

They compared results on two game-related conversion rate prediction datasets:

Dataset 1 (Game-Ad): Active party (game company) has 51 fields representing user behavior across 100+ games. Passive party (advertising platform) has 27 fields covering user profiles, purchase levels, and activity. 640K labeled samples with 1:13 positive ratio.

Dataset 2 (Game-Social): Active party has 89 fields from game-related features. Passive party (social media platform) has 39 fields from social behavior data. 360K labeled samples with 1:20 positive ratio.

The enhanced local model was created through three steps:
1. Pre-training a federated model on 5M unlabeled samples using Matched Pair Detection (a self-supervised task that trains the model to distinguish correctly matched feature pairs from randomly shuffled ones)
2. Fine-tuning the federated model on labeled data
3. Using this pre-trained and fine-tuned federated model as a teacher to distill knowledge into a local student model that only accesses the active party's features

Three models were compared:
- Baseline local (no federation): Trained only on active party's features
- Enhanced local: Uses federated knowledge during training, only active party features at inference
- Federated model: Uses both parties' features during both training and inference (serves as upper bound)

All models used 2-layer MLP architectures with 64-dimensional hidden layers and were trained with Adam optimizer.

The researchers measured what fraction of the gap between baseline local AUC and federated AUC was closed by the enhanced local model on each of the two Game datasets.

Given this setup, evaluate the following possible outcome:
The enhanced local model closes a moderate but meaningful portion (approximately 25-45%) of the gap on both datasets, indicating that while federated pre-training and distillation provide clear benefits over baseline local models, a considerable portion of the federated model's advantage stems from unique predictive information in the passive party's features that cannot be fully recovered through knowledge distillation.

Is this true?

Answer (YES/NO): NO